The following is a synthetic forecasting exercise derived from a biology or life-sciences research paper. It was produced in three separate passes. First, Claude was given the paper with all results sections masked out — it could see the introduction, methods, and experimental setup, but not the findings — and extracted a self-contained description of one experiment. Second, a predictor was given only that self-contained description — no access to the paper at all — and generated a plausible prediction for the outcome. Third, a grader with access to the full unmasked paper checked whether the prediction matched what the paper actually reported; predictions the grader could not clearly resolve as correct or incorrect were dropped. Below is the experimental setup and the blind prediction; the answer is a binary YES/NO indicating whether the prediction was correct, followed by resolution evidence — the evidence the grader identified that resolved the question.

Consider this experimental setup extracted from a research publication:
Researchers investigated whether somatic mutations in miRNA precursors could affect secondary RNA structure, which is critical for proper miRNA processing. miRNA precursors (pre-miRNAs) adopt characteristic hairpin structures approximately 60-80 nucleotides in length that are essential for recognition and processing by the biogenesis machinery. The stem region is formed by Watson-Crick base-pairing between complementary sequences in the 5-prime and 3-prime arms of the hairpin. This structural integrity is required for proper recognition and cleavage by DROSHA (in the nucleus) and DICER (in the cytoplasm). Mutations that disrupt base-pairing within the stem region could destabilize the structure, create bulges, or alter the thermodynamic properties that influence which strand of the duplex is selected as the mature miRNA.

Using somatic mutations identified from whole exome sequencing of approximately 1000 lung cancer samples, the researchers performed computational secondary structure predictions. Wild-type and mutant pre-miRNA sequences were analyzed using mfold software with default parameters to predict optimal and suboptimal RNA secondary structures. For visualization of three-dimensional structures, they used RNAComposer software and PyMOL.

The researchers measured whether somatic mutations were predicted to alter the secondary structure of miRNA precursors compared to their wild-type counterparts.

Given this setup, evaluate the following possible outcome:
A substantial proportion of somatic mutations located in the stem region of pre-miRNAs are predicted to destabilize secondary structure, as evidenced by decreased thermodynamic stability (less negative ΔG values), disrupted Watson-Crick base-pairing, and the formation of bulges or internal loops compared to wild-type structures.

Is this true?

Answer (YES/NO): NO